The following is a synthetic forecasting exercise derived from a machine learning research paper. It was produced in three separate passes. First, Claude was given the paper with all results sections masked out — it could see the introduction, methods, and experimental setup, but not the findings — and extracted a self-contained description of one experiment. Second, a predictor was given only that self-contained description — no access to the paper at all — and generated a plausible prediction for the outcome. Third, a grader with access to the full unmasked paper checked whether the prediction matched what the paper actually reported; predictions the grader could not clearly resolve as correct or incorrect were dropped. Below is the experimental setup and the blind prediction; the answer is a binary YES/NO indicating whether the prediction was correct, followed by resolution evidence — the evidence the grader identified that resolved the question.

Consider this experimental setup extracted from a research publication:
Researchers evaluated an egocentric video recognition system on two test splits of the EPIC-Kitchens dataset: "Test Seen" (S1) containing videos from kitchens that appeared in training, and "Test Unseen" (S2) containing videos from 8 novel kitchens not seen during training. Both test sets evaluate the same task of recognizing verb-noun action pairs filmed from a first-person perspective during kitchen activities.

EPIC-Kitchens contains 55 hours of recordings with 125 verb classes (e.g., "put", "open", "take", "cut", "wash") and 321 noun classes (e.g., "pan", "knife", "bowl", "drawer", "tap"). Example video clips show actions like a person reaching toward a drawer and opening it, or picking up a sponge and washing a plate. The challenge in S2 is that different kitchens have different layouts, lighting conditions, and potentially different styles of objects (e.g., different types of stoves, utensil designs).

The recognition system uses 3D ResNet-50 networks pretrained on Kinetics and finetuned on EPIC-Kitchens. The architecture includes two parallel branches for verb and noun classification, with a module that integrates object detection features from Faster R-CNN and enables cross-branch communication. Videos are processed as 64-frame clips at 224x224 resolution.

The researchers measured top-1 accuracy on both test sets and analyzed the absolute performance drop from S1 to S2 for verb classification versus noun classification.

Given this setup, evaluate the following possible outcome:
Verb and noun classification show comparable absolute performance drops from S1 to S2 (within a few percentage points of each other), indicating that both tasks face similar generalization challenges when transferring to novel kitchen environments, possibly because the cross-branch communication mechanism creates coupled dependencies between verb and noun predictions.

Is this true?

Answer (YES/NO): NO